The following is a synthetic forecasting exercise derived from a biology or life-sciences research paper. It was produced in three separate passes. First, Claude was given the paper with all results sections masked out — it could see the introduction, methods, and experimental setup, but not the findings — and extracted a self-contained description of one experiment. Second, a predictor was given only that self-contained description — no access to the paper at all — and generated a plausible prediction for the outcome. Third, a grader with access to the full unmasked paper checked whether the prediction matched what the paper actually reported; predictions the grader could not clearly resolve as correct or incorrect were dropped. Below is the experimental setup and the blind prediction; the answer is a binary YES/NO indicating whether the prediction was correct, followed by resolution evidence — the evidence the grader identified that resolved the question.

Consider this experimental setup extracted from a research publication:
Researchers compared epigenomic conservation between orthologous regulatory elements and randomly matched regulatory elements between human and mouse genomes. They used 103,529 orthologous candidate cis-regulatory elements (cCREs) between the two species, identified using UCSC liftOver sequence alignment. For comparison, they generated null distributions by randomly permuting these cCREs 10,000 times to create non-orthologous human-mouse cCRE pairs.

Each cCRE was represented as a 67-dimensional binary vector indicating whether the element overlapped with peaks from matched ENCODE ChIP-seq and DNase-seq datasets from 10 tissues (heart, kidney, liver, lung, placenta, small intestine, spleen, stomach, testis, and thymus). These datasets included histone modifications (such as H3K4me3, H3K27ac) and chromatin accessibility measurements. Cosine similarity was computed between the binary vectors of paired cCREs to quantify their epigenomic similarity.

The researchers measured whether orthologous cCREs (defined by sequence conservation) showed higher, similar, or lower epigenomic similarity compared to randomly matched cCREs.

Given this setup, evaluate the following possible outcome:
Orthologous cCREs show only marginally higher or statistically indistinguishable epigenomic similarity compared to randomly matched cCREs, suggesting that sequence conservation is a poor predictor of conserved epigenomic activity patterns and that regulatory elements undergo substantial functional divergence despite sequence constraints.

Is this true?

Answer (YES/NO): NO